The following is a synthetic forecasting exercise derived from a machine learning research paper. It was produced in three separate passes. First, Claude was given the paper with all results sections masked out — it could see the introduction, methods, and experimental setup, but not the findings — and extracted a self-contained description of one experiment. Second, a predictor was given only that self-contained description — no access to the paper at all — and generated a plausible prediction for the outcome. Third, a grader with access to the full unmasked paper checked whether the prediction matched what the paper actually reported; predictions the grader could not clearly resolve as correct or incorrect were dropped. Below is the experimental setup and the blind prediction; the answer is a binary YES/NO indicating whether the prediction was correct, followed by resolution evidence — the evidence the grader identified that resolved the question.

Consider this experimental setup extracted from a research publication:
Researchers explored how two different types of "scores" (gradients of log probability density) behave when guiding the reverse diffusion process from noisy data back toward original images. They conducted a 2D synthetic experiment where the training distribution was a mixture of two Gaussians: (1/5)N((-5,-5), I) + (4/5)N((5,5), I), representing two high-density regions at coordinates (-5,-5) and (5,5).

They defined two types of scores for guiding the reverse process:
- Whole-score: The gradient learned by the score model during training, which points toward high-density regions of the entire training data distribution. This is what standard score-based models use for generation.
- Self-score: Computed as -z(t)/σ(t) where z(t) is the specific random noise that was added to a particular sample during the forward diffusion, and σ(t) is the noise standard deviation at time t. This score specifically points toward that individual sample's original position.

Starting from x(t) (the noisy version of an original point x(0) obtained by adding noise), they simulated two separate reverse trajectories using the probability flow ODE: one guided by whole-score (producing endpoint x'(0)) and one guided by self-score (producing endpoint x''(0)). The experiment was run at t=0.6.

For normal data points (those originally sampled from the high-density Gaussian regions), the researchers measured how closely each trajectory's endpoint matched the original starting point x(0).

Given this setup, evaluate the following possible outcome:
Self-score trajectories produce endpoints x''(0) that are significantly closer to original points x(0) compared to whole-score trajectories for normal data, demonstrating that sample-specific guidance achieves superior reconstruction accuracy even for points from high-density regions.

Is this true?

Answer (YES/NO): YES